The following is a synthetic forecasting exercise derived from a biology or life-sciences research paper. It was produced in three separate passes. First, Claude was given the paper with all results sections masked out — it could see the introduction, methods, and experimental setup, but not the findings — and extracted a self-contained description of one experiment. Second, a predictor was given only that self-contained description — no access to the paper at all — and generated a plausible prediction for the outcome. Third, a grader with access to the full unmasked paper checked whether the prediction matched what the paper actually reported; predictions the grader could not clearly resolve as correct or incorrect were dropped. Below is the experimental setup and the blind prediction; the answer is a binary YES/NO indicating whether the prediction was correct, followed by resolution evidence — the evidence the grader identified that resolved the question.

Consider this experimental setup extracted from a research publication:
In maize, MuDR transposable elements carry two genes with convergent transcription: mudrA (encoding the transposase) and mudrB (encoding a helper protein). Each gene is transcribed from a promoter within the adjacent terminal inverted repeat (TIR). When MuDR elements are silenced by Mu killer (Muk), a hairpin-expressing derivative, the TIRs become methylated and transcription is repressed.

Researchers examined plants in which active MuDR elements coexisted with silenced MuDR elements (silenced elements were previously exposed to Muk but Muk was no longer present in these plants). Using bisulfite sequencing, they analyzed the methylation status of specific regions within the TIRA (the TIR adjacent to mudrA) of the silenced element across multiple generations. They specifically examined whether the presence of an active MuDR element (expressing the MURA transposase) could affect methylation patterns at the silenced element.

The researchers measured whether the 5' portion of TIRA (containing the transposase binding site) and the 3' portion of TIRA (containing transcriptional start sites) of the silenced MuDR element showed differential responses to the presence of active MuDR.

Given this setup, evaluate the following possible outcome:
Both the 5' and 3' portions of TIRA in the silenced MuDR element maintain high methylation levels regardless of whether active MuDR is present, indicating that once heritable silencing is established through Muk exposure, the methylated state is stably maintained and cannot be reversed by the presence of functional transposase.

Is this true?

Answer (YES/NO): NO